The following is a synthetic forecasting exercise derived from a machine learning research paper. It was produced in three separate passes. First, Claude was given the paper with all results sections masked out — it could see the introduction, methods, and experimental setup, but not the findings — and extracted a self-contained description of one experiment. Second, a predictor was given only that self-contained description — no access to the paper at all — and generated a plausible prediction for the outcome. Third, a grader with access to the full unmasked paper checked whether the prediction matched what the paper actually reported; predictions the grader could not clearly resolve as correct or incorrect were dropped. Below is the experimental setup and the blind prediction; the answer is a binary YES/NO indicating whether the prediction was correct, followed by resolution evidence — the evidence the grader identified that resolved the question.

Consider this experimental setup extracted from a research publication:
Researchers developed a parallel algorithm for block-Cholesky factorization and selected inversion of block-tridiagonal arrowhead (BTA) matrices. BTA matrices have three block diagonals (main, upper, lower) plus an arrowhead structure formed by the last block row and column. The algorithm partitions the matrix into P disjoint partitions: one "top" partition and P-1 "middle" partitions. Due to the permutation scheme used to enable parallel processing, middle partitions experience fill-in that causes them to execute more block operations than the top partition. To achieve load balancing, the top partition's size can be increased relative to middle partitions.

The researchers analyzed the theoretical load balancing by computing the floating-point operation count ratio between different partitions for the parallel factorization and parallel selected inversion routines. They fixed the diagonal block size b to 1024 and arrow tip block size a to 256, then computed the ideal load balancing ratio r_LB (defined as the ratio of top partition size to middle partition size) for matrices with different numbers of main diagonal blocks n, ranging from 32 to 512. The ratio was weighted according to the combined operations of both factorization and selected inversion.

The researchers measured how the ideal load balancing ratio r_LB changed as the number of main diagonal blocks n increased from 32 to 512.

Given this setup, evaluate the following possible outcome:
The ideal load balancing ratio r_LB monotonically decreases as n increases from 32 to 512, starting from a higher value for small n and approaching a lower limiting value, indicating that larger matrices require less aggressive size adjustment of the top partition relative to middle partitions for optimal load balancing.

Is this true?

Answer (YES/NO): NO